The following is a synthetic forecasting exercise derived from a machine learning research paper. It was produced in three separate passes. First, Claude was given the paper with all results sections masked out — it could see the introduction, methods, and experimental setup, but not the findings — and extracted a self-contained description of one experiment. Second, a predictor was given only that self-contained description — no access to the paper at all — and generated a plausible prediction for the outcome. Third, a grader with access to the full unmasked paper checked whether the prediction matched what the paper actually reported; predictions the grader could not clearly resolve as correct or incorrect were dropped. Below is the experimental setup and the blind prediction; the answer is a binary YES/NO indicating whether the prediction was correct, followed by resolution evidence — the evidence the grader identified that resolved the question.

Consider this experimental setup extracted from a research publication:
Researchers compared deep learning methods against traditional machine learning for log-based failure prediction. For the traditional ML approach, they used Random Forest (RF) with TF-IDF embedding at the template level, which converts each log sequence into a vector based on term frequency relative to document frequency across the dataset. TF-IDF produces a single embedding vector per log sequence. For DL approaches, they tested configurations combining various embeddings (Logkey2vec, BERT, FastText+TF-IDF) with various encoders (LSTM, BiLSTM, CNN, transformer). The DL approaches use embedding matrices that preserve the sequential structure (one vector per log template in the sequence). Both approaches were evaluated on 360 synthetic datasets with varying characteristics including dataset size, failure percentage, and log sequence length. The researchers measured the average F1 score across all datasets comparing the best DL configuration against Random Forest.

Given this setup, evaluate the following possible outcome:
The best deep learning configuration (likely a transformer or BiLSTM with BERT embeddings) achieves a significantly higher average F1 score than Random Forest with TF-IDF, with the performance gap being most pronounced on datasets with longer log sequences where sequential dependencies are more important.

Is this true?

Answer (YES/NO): NO